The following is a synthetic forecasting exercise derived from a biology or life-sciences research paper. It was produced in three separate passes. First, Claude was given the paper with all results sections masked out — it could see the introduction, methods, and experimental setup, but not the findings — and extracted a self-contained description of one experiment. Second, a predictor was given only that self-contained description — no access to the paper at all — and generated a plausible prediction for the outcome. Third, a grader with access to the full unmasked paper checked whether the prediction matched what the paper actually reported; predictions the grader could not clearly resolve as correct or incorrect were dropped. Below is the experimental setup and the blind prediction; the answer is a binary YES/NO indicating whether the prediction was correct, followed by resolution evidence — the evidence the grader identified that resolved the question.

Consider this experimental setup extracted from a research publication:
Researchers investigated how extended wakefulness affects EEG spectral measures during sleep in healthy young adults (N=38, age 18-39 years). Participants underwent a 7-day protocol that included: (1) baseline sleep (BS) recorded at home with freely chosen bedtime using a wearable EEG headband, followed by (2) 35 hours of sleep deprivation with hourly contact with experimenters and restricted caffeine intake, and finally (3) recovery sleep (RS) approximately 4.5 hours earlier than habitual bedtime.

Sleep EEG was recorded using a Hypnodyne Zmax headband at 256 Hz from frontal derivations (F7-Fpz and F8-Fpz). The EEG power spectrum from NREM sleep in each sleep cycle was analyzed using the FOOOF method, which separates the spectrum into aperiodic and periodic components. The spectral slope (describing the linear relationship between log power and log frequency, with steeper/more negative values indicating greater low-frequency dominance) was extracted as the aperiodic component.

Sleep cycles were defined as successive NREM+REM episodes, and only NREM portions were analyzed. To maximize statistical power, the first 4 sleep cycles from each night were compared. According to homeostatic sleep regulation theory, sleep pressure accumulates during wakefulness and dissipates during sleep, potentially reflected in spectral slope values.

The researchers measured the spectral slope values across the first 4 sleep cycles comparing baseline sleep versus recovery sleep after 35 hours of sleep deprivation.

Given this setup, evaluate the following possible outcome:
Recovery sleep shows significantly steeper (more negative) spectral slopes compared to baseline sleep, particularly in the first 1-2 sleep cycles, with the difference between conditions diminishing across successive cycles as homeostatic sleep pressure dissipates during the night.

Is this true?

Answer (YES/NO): YES